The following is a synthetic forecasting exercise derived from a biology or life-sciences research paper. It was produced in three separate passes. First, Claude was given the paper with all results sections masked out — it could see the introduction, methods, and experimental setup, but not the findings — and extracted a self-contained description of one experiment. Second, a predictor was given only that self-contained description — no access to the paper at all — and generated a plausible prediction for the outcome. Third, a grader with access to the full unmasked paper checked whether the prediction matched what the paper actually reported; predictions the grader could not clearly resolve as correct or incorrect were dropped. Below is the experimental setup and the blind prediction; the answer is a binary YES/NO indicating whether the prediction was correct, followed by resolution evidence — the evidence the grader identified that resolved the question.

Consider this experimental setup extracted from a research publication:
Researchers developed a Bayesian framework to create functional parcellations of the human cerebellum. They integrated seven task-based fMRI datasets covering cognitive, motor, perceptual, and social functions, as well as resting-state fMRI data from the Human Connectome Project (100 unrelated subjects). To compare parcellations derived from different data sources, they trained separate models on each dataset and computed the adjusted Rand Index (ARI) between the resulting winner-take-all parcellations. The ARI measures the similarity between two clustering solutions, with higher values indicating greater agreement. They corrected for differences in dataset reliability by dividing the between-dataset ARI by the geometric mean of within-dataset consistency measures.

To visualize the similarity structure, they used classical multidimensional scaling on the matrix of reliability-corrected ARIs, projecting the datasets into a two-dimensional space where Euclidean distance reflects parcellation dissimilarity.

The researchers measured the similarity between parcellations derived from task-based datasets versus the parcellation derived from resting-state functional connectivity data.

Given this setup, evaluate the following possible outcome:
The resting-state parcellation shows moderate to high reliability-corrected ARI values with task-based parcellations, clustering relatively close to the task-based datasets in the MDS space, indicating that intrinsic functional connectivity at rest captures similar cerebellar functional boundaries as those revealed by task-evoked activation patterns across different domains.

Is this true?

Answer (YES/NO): NO